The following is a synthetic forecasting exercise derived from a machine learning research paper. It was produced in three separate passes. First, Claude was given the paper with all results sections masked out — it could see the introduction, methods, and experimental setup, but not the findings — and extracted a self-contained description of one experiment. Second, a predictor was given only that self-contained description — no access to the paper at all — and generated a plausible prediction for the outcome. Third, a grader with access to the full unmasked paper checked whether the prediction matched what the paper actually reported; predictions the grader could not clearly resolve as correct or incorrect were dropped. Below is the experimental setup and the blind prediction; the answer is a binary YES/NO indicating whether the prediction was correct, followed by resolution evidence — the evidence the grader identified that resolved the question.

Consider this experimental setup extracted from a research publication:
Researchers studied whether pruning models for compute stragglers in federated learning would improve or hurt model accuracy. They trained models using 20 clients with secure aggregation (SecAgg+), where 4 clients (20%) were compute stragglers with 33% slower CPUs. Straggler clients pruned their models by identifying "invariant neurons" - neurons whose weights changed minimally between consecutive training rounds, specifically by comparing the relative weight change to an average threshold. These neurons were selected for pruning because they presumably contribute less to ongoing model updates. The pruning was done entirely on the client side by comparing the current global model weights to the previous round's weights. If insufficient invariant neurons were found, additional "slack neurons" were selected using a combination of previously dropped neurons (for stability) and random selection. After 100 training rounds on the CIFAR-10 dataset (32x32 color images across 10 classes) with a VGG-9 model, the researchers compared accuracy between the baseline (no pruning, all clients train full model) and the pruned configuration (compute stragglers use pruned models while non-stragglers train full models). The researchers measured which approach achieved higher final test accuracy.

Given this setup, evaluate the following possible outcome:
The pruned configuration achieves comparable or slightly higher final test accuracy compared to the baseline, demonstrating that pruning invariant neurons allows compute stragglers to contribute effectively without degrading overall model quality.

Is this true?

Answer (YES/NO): YES